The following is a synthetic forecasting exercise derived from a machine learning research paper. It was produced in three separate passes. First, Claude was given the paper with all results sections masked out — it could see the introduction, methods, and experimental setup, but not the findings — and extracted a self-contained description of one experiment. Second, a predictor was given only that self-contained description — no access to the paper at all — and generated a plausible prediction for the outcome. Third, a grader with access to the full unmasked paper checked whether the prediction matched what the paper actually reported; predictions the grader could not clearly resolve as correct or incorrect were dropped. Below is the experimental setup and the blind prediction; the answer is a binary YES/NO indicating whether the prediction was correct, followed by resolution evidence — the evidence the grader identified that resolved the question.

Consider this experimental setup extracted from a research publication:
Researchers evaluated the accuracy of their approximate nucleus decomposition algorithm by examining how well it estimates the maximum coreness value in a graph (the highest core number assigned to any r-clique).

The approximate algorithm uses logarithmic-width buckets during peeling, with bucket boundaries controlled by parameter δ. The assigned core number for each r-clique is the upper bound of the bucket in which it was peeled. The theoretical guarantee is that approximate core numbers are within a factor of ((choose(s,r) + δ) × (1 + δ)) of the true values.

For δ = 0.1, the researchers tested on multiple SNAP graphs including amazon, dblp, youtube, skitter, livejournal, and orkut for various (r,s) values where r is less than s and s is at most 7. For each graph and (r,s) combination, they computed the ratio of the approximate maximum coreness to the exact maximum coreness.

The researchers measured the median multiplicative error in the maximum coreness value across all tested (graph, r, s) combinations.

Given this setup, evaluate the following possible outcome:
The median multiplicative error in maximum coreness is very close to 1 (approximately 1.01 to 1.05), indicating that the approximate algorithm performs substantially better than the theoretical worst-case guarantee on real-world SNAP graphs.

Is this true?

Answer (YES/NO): NO